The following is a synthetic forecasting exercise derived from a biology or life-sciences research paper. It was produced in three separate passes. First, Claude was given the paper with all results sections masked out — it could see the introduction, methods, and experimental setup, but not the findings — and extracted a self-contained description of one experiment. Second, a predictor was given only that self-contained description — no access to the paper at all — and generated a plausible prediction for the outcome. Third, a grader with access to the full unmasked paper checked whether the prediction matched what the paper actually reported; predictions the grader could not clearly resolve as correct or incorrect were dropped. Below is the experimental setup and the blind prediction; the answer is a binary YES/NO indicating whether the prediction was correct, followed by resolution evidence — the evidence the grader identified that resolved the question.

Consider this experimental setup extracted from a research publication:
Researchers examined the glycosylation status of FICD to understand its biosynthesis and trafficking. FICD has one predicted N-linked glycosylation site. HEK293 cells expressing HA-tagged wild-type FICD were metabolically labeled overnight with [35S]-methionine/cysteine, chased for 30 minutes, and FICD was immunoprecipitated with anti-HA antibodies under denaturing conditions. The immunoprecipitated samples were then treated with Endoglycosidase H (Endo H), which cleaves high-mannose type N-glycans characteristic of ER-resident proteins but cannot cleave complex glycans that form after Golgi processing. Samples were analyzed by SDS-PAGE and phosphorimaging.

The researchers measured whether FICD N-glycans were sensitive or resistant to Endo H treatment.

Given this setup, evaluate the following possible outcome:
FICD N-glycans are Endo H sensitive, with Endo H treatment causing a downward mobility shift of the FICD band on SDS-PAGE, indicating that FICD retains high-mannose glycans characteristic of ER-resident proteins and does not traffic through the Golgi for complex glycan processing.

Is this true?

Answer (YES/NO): YES